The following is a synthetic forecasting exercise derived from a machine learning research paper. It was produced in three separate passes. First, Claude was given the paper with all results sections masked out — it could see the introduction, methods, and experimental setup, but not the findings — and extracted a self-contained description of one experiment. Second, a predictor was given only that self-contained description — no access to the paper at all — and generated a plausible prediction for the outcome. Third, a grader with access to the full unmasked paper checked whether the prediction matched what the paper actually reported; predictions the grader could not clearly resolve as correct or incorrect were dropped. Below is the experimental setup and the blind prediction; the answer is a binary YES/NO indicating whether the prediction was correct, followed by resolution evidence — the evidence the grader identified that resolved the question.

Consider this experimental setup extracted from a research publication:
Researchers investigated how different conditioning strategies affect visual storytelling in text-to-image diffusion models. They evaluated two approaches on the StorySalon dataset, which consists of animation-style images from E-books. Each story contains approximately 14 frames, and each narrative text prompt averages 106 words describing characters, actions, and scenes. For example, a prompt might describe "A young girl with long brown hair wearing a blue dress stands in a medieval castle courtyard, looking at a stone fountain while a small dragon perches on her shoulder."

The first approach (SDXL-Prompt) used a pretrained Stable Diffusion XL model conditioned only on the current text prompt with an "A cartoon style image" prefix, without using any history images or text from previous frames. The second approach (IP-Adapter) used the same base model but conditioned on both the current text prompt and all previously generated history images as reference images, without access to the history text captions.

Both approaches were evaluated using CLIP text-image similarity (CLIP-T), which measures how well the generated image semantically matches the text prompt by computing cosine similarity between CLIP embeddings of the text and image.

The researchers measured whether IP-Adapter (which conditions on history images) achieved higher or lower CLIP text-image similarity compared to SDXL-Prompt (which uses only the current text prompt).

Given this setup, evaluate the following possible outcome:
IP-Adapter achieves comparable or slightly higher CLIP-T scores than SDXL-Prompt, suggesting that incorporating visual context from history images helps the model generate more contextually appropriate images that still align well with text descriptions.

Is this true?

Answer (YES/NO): NO